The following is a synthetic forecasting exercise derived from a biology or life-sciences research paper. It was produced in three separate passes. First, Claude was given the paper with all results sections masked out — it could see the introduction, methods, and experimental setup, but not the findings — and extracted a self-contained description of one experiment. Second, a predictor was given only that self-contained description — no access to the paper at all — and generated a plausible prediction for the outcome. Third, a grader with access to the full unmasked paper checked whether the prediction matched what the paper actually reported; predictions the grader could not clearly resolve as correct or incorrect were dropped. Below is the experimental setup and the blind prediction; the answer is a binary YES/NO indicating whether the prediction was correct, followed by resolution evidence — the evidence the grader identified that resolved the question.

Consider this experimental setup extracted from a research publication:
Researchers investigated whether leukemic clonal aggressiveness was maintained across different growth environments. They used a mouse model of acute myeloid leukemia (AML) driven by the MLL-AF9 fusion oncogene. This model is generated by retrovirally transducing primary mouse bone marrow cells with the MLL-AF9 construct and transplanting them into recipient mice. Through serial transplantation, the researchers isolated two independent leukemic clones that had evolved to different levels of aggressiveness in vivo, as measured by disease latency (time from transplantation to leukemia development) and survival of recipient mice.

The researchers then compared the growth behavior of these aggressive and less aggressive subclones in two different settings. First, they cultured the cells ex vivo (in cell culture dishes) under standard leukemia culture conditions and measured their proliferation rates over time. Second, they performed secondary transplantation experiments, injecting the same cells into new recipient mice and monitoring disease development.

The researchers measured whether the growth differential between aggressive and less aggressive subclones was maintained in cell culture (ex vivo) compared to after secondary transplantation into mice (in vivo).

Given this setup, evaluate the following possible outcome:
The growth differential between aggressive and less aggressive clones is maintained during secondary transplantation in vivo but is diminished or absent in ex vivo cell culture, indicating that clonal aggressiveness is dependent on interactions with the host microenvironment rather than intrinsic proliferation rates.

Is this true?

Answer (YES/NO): YES